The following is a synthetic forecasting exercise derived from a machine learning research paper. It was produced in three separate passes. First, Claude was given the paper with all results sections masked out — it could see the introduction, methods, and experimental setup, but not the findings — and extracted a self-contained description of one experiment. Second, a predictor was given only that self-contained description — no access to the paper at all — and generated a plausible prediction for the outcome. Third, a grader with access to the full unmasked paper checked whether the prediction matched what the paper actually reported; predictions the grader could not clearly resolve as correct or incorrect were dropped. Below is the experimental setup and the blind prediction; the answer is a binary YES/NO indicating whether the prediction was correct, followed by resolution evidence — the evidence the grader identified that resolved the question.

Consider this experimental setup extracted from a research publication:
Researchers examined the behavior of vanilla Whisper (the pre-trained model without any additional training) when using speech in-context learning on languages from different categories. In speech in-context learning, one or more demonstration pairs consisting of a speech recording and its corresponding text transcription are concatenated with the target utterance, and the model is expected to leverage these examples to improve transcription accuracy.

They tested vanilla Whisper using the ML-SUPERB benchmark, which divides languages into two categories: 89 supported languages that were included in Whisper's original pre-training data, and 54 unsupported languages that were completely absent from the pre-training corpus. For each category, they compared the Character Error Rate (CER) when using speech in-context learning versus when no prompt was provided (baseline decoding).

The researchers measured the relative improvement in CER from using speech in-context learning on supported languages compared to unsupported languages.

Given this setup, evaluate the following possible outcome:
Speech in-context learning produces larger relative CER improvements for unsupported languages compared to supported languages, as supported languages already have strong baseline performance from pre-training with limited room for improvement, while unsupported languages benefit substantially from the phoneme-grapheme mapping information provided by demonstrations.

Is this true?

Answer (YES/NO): NO